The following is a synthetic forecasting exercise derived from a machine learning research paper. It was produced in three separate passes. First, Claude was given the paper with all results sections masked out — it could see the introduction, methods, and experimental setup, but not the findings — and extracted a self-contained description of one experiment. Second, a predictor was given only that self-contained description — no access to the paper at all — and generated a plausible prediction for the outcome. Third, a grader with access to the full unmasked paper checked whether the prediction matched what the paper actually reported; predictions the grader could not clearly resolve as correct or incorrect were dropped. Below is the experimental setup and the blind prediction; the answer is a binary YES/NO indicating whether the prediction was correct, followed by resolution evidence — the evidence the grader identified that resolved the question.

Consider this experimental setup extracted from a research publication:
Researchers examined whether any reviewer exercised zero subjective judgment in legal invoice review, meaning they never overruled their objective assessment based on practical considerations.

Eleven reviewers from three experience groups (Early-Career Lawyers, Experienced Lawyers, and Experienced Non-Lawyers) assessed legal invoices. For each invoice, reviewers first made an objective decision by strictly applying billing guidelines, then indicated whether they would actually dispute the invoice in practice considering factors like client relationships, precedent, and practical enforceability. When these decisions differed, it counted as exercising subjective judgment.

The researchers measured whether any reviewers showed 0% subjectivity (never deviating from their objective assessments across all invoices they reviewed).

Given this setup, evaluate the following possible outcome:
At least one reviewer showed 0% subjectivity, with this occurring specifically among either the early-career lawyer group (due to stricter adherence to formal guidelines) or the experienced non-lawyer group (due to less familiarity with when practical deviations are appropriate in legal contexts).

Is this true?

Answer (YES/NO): NO